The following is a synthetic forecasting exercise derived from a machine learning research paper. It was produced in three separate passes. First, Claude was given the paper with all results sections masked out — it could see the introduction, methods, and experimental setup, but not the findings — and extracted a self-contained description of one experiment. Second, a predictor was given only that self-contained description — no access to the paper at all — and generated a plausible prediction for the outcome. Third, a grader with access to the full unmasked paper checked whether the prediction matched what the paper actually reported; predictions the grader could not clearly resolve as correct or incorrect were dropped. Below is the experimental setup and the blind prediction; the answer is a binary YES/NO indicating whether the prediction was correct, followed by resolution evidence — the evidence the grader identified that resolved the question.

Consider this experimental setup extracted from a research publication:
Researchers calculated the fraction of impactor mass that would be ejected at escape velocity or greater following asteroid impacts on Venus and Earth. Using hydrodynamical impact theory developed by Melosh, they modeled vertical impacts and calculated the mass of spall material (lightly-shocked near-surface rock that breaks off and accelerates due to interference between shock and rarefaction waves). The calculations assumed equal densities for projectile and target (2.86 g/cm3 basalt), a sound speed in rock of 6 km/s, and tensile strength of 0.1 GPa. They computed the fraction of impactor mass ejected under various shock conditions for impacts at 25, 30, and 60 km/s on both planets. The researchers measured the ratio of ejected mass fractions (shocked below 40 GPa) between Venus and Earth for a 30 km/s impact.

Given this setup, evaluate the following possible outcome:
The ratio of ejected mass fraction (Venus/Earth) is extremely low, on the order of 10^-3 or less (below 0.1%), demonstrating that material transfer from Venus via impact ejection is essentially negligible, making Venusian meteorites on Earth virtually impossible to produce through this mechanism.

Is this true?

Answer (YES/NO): NO